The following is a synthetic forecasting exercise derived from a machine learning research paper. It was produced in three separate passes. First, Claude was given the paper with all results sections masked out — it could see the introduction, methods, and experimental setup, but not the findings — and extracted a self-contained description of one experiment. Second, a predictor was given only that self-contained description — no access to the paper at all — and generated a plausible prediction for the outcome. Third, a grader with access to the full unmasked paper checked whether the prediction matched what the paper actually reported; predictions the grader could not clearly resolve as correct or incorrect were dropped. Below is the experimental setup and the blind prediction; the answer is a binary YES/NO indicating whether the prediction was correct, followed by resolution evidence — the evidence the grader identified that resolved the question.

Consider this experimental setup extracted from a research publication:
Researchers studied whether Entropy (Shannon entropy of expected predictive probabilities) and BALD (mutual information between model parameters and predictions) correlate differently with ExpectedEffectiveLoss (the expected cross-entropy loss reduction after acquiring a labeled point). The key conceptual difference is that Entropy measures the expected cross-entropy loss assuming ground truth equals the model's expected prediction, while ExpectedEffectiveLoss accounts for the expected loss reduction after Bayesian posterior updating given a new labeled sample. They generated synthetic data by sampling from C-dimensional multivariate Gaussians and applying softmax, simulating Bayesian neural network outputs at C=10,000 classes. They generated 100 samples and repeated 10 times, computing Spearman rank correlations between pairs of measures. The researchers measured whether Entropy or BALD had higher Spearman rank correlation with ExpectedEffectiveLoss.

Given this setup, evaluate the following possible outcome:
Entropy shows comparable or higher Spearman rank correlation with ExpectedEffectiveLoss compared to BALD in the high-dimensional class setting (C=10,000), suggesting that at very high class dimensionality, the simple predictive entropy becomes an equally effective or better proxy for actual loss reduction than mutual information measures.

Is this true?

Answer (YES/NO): NO